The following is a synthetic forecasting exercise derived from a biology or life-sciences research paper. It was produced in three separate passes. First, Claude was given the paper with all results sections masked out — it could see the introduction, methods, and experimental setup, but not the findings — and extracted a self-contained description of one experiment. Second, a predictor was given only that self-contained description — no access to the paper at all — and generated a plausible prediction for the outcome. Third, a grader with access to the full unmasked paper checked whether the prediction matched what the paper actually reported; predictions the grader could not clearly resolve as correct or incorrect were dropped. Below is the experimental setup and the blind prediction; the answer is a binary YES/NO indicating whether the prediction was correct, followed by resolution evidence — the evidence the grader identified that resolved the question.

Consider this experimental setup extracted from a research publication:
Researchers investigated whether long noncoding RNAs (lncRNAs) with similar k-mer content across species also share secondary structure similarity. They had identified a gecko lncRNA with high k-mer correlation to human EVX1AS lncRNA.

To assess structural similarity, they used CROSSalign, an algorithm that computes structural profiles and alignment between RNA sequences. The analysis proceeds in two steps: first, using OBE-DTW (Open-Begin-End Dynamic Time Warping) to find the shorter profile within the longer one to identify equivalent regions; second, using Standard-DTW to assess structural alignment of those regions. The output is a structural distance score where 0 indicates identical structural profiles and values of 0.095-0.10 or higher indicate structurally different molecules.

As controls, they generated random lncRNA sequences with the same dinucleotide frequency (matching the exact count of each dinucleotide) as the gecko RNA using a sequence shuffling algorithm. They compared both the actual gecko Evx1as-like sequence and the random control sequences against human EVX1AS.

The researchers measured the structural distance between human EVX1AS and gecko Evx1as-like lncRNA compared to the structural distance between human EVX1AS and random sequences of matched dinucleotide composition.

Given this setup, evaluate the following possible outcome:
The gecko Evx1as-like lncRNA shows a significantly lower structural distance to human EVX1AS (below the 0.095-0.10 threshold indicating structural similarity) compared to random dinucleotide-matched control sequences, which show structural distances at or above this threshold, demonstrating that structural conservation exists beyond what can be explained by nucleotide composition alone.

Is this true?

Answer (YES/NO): NO